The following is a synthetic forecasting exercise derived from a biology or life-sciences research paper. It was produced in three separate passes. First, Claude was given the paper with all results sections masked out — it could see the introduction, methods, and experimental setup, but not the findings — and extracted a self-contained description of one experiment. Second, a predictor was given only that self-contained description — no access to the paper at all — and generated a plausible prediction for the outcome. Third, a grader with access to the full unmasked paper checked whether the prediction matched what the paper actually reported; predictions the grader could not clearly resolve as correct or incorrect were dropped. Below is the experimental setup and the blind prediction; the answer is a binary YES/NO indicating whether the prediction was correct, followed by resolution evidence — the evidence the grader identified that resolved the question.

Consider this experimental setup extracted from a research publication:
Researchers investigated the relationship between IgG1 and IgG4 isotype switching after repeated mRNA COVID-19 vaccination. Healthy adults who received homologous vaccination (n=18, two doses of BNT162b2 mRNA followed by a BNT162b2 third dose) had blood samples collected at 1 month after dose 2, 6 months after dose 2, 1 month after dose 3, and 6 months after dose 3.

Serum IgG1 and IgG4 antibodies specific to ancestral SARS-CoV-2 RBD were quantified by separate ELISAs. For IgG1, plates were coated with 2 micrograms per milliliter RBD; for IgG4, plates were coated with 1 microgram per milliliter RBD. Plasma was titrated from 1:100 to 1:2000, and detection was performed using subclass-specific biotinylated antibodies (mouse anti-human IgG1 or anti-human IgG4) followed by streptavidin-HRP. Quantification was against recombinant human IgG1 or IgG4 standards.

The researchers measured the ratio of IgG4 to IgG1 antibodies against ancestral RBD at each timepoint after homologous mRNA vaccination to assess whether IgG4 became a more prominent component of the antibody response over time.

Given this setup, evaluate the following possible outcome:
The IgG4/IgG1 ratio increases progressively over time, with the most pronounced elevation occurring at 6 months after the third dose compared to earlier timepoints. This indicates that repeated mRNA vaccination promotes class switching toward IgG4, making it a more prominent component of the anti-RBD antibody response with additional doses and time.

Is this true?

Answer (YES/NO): YES